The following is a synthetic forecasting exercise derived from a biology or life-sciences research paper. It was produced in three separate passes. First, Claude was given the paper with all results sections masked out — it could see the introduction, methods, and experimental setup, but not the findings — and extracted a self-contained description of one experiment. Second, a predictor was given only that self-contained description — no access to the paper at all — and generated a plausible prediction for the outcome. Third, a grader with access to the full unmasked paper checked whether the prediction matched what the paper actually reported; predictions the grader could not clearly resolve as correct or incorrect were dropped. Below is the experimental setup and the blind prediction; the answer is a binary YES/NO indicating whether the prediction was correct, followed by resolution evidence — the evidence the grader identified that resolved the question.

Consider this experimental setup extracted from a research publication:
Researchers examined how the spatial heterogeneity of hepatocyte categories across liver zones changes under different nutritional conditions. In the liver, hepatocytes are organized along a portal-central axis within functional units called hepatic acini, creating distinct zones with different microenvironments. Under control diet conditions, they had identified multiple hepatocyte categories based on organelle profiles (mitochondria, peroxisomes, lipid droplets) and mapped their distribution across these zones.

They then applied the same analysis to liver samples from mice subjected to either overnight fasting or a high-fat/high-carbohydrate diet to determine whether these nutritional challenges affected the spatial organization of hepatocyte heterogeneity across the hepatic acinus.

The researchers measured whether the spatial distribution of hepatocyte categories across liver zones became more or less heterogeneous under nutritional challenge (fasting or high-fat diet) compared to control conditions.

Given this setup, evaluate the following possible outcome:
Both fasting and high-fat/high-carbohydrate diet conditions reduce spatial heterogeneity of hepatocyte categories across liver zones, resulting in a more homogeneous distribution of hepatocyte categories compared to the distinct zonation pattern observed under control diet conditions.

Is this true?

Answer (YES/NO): YES